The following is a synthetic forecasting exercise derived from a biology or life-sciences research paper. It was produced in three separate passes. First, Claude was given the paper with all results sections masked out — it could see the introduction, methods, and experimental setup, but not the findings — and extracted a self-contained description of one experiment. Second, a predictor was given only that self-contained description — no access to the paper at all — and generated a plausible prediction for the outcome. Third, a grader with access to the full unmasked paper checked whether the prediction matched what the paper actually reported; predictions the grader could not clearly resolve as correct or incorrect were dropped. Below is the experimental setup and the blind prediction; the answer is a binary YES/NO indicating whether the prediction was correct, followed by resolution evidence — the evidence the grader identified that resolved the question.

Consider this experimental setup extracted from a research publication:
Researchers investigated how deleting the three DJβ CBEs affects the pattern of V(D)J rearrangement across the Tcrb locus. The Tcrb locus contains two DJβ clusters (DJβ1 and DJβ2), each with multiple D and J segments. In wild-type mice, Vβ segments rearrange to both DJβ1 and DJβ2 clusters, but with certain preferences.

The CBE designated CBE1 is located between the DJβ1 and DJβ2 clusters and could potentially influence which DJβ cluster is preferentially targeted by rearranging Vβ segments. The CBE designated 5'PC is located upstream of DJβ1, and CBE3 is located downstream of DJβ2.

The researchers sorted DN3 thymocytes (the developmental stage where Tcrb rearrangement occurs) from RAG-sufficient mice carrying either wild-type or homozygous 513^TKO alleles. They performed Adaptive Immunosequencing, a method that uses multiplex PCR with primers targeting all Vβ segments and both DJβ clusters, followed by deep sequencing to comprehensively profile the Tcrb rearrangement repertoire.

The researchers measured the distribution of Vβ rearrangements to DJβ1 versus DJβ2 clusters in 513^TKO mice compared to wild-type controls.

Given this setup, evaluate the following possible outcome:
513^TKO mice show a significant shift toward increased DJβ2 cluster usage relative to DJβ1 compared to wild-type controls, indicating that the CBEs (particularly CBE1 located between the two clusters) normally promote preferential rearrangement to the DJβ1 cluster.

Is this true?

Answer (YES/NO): NO